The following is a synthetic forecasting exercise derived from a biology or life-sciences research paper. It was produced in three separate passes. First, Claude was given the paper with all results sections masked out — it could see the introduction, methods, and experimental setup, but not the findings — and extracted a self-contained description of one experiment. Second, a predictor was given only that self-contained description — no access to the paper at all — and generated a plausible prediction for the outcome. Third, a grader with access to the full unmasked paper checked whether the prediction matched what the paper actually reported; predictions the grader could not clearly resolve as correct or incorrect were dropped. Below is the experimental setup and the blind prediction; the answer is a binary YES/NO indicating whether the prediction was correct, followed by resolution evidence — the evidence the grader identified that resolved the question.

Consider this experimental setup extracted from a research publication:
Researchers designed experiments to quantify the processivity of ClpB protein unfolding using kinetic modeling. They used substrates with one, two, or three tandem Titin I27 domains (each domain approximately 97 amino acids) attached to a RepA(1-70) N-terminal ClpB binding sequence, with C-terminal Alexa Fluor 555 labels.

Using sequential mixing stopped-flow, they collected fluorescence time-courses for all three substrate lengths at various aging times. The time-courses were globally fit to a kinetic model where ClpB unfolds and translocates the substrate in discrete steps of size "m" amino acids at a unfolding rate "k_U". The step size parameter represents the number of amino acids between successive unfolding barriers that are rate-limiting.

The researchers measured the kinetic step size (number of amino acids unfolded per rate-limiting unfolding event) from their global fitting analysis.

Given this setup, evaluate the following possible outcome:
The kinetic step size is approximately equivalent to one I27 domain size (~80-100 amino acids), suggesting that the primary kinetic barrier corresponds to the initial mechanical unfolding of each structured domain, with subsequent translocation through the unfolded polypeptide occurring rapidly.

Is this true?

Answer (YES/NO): NO